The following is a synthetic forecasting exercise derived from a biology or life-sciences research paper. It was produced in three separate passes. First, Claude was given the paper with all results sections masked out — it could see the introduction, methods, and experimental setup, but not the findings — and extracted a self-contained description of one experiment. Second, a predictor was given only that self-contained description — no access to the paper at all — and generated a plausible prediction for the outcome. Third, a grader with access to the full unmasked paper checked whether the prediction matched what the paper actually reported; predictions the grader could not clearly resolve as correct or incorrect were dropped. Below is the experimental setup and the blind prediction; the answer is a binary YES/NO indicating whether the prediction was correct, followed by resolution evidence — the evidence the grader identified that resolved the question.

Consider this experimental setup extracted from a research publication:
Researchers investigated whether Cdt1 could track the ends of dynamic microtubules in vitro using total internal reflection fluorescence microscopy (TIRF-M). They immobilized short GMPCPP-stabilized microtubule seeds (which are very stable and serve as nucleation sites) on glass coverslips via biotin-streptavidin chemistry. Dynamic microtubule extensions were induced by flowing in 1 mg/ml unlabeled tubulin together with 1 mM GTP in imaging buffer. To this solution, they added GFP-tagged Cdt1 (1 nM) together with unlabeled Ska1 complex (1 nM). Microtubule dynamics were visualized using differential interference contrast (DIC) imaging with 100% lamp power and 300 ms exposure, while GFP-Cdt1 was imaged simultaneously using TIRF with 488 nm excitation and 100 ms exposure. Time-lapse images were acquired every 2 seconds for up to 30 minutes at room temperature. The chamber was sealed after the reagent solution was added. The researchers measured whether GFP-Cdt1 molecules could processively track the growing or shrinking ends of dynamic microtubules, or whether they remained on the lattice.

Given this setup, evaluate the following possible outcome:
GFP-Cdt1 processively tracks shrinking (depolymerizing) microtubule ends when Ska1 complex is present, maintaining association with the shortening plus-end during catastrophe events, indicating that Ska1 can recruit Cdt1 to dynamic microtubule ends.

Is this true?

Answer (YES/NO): YES